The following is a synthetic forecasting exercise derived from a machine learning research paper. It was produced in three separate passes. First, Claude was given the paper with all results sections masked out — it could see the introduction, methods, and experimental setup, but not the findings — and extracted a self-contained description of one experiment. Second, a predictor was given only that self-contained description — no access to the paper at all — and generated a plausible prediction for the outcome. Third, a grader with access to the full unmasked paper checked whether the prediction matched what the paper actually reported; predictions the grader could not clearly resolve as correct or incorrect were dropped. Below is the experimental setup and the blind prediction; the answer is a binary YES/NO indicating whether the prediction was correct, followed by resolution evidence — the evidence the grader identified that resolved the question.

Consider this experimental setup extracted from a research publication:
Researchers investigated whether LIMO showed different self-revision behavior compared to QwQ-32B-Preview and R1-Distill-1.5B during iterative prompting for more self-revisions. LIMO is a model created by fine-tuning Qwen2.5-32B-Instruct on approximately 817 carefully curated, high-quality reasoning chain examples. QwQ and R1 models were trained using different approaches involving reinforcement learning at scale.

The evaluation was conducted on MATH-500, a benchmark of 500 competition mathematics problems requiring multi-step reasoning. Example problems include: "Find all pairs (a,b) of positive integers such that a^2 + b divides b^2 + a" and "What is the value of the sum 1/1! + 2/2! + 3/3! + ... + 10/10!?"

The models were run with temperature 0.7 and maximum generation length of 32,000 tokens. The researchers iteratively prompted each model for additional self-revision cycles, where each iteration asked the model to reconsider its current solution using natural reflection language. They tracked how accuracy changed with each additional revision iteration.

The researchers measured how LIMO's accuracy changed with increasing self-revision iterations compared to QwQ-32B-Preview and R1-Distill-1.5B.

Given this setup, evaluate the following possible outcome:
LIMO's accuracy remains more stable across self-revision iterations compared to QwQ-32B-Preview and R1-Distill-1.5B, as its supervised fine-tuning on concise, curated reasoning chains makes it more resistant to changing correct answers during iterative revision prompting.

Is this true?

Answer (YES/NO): NO